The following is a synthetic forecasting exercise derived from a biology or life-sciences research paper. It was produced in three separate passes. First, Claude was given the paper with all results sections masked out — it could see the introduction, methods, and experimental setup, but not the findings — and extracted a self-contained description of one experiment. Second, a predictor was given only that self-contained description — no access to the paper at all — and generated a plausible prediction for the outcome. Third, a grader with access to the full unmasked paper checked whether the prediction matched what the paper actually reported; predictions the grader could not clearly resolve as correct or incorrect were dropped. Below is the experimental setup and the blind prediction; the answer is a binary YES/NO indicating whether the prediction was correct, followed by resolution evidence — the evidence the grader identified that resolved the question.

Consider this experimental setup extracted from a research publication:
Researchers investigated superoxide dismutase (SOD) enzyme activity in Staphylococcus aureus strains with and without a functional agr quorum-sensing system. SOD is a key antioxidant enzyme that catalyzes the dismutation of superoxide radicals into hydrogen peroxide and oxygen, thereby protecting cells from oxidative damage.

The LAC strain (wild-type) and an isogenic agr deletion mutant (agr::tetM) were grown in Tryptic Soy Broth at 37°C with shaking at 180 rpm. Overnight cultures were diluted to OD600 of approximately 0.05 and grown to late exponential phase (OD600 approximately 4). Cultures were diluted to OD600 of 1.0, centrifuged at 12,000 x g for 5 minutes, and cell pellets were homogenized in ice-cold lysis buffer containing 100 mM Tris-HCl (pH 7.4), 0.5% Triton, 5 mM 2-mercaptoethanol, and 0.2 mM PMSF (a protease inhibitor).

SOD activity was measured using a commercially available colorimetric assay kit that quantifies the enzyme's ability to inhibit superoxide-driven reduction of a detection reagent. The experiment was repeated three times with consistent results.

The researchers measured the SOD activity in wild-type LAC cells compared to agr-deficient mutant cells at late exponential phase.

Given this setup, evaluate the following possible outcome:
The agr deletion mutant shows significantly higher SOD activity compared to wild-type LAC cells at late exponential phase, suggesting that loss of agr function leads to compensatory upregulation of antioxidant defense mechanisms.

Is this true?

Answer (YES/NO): NO